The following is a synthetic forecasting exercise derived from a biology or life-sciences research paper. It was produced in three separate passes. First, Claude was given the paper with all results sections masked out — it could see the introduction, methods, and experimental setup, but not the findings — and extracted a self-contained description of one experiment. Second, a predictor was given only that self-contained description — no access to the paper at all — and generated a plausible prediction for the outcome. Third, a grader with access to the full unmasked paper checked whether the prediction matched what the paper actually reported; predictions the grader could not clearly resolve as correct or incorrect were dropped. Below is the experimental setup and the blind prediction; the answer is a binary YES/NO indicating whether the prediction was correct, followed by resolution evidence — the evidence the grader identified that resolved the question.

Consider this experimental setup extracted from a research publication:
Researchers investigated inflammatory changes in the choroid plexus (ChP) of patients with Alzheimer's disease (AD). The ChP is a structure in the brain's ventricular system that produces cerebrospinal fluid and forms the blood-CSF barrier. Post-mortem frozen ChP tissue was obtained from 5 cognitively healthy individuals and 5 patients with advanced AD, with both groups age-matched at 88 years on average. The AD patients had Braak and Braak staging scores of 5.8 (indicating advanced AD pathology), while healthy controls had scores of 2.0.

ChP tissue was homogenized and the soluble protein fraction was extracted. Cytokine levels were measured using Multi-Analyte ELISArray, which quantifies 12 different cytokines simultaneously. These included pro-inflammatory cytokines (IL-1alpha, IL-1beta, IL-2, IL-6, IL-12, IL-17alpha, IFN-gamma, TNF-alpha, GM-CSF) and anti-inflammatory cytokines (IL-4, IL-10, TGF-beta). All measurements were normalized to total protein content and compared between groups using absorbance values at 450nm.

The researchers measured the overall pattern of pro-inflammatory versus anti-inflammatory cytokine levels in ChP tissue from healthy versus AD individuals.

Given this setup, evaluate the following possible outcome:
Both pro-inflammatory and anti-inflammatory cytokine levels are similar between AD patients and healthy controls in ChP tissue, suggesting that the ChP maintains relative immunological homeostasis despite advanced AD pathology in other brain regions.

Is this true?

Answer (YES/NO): NO